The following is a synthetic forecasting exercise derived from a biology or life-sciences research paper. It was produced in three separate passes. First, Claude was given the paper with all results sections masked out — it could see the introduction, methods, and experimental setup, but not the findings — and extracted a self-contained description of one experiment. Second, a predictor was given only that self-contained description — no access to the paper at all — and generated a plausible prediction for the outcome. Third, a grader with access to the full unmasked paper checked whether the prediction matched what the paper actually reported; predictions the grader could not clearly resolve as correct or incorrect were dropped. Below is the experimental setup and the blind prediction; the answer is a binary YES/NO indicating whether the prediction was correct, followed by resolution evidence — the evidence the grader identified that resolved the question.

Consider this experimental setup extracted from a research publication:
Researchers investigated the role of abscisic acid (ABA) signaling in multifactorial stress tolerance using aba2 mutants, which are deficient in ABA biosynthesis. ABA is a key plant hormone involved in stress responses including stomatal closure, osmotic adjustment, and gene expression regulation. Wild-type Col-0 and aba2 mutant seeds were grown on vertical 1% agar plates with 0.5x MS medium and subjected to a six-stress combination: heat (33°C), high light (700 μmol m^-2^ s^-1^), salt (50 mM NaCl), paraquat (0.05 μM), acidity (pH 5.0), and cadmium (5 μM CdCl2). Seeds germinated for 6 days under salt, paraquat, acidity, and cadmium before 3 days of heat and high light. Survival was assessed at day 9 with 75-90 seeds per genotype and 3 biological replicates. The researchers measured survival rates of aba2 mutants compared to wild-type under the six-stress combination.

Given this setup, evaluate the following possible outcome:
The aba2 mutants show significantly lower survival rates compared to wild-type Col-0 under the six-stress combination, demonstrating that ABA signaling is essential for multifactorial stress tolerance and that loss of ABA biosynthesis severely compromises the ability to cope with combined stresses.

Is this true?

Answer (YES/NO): YES